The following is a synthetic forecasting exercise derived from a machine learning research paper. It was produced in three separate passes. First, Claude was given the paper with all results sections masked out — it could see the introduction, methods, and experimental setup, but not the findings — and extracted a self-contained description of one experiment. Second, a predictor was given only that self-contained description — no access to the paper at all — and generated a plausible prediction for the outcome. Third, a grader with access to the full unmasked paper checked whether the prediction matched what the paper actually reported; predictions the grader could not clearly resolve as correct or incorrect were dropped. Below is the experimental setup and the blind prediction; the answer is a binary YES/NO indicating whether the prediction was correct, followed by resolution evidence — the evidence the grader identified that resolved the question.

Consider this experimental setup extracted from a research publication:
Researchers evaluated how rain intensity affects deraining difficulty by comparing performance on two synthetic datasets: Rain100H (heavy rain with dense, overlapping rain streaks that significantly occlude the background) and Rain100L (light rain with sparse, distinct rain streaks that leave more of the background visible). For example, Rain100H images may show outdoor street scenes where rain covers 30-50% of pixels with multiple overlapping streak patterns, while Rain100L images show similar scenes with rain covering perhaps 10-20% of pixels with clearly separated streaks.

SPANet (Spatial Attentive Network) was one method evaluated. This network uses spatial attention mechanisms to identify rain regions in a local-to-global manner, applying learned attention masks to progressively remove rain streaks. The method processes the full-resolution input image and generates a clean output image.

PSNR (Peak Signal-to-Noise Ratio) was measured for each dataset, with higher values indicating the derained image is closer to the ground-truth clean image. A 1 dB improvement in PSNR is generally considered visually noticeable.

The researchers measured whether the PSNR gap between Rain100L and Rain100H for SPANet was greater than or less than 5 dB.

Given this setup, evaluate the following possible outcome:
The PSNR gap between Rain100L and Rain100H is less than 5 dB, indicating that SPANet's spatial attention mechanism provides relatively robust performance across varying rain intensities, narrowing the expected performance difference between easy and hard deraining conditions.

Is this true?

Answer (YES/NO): NO